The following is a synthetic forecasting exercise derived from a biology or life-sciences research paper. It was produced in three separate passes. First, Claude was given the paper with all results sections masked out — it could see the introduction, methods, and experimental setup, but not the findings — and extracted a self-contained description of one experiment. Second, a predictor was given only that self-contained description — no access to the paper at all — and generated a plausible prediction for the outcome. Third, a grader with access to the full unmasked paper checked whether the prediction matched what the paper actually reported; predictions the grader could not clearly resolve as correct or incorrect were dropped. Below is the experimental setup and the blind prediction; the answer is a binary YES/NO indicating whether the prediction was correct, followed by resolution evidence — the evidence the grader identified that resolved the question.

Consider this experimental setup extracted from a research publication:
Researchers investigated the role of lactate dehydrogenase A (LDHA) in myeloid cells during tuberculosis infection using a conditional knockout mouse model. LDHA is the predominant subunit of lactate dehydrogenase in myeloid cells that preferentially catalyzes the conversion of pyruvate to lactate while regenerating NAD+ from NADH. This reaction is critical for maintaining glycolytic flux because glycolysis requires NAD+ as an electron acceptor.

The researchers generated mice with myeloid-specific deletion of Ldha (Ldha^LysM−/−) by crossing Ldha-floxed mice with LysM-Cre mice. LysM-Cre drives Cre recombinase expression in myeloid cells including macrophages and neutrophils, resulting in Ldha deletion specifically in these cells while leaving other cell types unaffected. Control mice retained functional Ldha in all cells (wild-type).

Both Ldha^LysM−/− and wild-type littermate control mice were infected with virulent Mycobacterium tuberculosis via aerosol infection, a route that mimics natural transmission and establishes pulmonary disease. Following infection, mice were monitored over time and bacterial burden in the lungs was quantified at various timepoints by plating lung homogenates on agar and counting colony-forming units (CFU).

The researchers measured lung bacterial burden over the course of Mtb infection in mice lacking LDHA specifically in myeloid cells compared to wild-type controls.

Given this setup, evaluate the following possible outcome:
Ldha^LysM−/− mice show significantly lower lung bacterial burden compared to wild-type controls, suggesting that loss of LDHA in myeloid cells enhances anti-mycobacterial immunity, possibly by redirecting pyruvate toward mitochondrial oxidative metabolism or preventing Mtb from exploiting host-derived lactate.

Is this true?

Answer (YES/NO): NO